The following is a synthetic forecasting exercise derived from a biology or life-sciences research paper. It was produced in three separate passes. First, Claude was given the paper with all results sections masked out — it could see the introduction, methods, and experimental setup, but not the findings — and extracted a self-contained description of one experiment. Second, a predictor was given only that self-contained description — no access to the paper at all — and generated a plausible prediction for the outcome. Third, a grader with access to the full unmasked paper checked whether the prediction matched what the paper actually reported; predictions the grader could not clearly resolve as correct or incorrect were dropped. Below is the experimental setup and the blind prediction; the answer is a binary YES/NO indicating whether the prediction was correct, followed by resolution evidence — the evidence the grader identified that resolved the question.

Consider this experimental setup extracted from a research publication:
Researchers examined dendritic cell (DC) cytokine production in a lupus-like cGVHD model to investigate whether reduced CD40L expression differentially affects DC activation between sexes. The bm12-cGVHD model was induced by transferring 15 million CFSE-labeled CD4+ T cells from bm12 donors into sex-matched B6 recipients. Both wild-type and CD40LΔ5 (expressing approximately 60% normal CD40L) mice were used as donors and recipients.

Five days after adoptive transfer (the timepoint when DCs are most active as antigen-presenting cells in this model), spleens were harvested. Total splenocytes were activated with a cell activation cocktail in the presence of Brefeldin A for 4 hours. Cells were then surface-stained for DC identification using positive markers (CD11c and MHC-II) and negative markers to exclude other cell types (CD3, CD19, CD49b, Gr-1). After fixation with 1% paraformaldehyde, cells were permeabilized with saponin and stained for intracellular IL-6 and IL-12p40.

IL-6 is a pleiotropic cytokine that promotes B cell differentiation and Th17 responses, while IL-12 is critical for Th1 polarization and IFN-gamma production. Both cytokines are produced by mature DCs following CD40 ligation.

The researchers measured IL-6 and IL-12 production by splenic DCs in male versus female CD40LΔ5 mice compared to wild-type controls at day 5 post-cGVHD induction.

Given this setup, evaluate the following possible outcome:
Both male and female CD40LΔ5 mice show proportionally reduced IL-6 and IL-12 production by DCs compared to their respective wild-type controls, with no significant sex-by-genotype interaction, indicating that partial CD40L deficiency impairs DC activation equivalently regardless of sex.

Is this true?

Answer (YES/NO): NO